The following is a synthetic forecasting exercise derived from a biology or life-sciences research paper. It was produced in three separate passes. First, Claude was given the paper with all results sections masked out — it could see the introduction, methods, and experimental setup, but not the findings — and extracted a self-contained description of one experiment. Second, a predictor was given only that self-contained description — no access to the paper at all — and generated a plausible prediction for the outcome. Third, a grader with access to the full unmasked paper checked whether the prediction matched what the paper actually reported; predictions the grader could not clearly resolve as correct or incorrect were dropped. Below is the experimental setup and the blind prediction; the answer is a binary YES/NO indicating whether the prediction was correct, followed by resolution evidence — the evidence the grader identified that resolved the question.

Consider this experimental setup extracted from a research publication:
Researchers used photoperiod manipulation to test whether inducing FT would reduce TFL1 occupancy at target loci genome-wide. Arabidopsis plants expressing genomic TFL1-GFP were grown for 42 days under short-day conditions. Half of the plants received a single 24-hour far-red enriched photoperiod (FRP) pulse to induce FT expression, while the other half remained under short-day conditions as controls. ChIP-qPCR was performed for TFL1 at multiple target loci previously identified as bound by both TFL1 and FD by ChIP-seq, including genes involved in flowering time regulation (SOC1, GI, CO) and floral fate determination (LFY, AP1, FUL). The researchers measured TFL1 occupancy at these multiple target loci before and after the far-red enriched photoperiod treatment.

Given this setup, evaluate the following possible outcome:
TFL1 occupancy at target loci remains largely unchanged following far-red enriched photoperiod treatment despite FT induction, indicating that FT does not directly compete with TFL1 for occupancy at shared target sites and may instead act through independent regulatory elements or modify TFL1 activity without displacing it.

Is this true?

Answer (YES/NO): NO